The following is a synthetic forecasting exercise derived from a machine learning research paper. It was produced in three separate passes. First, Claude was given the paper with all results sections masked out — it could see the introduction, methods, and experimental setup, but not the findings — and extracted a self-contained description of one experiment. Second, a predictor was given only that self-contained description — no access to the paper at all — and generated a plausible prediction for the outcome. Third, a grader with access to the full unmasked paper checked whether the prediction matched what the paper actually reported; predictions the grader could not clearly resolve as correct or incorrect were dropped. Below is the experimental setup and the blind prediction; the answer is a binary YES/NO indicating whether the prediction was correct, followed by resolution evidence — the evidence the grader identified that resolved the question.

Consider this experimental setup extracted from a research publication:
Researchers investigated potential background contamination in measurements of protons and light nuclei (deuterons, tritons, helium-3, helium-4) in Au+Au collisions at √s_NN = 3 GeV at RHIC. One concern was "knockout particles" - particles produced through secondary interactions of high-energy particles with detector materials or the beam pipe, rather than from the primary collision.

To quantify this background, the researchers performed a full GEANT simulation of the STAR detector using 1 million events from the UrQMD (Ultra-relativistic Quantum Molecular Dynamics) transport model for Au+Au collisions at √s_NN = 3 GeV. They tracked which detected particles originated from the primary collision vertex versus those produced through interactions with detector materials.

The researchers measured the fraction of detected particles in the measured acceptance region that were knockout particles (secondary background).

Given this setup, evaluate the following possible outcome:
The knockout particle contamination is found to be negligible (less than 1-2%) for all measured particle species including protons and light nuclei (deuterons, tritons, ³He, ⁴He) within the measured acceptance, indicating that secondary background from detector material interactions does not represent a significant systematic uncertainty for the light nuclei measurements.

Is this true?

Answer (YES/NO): YES